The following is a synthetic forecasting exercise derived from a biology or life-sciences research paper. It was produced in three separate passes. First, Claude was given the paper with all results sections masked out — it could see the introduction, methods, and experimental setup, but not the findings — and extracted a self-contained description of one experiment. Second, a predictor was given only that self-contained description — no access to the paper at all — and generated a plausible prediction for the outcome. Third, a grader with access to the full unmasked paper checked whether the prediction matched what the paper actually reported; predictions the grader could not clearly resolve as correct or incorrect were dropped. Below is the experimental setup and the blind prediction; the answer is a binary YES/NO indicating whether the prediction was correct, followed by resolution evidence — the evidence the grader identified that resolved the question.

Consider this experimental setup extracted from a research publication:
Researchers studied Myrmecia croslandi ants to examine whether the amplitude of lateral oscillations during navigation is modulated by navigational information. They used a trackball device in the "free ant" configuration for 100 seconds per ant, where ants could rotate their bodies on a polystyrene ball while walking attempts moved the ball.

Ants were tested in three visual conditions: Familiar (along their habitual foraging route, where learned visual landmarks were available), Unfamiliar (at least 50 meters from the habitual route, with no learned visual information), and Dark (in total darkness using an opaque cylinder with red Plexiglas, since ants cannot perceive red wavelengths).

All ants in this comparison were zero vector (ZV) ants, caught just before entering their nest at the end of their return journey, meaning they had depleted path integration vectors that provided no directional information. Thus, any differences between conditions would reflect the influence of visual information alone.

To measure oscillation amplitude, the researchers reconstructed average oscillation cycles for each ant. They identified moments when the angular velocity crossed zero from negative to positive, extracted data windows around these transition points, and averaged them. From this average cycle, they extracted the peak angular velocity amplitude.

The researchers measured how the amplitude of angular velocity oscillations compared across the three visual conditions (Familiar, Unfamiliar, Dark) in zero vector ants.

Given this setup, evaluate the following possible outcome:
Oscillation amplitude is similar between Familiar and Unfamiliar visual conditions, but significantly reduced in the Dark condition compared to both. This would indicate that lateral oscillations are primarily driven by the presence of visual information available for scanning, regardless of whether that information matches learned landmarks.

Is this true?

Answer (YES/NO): NO